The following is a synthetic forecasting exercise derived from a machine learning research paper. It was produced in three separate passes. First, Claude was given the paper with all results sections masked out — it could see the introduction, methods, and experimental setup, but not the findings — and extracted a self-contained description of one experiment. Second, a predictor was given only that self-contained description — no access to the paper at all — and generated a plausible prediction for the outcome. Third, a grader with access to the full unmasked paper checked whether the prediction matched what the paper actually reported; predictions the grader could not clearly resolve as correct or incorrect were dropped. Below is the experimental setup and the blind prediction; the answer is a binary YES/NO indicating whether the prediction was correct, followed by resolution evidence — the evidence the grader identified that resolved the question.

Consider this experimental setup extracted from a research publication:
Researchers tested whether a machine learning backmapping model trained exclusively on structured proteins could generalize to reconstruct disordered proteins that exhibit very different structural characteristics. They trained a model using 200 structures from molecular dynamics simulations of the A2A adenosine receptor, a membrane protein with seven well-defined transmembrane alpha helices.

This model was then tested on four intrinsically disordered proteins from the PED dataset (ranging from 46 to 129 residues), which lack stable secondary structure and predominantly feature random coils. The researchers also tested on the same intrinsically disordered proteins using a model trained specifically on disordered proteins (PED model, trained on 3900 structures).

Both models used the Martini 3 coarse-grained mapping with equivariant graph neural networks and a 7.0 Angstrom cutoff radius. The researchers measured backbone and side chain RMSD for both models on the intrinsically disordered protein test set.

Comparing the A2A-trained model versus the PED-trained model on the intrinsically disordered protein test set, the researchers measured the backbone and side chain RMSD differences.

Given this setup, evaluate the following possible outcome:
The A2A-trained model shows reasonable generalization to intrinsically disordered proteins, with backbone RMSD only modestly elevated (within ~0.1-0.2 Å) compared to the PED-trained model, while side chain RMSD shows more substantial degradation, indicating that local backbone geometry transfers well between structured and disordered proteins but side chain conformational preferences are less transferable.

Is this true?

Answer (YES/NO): NO